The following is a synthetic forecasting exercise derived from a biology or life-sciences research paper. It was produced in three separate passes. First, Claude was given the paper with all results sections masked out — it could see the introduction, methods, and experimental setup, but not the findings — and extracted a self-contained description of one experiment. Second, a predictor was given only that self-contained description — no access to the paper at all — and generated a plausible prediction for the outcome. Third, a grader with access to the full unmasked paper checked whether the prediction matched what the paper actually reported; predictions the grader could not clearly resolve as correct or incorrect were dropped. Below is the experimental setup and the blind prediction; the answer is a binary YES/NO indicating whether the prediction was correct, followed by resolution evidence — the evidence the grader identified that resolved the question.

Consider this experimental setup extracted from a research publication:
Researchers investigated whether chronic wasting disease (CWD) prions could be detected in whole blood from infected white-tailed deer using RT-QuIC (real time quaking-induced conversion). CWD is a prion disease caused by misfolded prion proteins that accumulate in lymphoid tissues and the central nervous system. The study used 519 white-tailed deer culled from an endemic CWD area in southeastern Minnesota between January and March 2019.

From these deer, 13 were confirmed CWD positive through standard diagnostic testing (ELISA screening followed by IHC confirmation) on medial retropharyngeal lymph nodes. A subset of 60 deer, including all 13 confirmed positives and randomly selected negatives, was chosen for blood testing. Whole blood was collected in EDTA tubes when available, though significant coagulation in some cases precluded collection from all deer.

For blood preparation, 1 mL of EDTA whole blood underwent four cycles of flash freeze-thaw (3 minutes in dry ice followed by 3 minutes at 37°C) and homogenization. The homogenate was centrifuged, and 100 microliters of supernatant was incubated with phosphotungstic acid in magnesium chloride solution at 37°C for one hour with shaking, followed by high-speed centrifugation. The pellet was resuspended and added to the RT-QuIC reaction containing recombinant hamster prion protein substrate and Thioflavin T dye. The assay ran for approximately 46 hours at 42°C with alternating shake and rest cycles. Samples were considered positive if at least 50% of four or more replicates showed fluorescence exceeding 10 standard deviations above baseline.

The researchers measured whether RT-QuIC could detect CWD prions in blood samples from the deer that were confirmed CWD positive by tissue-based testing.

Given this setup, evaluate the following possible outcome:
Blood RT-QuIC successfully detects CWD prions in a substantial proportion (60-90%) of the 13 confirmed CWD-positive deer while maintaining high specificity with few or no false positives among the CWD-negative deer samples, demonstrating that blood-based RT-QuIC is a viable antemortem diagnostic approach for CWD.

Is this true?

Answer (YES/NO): NO